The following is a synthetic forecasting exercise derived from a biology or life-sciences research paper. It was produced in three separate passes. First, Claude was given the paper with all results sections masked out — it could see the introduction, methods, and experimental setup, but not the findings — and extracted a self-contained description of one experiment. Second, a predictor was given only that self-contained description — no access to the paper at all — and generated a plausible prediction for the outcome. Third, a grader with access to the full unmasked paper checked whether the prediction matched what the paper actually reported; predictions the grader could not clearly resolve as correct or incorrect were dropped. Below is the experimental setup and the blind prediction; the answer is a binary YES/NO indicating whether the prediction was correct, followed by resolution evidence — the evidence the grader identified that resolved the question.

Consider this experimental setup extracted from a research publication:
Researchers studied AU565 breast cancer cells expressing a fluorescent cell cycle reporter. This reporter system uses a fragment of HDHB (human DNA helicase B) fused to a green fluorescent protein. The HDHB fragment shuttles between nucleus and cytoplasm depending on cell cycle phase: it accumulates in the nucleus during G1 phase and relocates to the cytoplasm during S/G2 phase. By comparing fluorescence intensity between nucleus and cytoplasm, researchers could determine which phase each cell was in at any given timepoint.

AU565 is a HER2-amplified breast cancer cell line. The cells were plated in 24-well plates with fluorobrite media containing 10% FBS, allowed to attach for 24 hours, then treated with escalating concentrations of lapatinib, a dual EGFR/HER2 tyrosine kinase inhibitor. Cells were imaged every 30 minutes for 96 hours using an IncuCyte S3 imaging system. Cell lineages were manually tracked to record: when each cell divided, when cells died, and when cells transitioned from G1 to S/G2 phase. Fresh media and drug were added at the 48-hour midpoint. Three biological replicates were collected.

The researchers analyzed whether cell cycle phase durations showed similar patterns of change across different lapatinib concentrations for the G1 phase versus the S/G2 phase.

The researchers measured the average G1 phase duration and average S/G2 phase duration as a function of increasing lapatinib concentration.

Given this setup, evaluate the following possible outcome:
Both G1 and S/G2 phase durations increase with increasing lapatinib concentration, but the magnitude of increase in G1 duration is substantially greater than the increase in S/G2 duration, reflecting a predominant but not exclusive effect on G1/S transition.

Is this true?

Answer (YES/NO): YES